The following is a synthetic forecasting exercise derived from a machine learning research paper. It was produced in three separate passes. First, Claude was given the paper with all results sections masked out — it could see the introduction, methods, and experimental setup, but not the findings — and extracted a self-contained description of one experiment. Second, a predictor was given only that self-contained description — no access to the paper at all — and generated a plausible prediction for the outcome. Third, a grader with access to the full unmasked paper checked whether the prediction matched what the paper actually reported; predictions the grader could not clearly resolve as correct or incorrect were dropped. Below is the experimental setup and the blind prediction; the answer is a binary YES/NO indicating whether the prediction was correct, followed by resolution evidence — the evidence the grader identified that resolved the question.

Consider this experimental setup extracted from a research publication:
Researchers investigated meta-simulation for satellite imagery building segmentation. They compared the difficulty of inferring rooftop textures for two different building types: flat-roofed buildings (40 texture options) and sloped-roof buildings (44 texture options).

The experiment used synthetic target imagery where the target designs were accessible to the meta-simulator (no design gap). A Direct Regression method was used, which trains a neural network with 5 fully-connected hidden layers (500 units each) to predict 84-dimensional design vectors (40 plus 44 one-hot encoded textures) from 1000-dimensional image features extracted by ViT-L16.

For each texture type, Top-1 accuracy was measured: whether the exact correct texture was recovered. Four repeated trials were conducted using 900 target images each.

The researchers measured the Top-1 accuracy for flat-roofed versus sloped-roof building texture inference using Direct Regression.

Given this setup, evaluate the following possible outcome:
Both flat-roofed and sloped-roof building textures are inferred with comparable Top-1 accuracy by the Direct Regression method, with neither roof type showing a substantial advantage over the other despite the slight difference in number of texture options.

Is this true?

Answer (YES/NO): NO